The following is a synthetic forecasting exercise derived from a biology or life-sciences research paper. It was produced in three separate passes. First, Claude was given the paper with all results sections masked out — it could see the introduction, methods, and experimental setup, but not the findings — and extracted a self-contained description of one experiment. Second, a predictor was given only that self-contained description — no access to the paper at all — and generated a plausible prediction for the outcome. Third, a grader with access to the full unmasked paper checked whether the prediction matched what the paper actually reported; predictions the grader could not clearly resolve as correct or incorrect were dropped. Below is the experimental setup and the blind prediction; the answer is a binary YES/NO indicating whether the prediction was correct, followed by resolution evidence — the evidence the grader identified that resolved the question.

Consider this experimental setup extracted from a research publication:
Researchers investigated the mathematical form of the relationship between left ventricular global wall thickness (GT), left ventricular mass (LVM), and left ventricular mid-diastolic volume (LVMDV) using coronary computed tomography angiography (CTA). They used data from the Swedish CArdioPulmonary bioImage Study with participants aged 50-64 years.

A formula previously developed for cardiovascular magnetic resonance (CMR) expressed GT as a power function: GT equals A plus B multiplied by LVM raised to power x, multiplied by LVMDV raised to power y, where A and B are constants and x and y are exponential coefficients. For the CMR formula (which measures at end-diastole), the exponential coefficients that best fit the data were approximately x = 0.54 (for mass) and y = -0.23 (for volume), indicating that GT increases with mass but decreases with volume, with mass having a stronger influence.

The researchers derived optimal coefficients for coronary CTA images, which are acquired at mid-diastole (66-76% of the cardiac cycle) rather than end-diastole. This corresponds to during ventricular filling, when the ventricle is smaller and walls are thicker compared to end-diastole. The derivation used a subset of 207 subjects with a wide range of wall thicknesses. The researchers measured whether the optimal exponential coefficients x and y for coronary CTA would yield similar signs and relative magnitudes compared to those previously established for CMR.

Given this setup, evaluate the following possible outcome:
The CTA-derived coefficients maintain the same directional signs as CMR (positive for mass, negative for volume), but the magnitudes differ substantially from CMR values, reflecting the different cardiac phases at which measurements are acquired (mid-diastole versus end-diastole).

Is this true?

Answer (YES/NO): NO